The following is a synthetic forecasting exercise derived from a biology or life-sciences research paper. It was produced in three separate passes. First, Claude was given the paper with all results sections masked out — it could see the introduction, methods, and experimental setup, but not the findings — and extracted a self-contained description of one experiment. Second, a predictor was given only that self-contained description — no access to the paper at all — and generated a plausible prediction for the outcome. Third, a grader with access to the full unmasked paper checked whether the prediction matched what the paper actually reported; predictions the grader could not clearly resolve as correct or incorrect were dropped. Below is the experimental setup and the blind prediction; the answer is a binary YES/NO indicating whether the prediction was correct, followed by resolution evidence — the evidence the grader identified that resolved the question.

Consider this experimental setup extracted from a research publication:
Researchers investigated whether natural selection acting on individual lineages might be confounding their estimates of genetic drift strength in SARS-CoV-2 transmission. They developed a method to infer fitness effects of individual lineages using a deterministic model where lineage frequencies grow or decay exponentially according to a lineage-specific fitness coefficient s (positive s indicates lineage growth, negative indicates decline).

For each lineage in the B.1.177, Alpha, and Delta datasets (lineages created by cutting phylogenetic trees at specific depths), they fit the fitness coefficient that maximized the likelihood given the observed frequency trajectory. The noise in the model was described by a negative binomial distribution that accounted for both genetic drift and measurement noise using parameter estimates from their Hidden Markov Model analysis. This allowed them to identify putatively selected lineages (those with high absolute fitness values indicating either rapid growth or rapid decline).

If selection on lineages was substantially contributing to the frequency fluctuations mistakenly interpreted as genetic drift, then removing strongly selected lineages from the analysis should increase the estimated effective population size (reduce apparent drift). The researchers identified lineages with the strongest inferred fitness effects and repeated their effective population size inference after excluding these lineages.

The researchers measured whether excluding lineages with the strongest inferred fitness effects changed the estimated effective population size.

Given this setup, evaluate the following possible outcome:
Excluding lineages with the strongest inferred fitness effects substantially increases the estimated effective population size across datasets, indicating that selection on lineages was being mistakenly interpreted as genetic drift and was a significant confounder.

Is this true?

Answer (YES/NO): NO